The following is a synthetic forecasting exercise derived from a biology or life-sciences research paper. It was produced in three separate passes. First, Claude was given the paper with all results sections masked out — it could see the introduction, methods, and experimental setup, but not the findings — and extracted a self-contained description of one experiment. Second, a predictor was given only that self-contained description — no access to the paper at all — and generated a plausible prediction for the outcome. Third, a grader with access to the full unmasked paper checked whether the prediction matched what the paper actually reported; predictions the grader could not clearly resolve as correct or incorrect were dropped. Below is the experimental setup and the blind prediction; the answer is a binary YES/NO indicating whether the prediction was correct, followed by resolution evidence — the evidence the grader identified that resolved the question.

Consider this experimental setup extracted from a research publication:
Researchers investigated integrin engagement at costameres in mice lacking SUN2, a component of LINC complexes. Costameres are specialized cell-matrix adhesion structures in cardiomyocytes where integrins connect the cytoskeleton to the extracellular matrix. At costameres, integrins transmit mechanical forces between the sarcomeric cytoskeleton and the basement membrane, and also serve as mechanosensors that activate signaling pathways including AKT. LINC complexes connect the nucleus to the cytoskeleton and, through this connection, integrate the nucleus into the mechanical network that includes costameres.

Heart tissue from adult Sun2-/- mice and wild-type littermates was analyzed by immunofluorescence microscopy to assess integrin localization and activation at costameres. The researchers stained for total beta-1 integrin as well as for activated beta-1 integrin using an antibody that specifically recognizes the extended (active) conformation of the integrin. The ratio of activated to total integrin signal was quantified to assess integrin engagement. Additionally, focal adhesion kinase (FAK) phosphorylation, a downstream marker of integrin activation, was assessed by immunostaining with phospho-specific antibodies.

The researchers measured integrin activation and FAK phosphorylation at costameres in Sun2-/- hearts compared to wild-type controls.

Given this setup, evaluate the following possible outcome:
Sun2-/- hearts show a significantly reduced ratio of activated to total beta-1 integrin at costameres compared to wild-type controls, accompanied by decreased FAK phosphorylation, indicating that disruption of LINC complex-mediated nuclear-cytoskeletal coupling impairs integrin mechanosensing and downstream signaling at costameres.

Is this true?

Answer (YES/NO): NO